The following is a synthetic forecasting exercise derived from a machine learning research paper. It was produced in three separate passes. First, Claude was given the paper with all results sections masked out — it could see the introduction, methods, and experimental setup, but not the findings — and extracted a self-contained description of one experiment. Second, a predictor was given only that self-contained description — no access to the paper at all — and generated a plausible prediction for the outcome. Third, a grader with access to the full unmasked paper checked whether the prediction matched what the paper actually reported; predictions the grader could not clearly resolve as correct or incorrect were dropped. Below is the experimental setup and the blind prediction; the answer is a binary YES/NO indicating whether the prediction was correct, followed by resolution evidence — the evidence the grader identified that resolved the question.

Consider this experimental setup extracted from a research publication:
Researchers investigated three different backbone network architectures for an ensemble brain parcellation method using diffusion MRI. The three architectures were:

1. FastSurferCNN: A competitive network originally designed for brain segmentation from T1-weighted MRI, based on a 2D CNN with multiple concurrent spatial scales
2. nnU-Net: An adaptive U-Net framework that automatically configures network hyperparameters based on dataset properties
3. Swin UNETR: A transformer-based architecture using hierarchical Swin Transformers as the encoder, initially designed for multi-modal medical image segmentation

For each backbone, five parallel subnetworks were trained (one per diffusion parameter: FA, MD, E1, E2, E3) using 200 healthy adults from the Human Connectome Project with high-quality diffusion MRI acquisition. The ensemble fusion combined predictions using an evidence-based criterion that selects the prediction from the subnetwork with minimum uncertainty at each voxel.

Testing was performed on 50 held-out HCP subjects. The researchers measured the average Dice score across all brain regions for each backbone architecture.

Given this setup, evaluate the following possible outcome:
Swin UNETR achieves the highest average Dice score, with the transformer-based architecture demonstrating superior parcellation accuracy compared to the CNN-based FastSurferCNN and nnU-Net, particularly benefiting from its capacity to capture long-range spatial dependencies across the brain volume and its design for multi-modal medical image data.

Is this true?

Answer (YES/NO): NO